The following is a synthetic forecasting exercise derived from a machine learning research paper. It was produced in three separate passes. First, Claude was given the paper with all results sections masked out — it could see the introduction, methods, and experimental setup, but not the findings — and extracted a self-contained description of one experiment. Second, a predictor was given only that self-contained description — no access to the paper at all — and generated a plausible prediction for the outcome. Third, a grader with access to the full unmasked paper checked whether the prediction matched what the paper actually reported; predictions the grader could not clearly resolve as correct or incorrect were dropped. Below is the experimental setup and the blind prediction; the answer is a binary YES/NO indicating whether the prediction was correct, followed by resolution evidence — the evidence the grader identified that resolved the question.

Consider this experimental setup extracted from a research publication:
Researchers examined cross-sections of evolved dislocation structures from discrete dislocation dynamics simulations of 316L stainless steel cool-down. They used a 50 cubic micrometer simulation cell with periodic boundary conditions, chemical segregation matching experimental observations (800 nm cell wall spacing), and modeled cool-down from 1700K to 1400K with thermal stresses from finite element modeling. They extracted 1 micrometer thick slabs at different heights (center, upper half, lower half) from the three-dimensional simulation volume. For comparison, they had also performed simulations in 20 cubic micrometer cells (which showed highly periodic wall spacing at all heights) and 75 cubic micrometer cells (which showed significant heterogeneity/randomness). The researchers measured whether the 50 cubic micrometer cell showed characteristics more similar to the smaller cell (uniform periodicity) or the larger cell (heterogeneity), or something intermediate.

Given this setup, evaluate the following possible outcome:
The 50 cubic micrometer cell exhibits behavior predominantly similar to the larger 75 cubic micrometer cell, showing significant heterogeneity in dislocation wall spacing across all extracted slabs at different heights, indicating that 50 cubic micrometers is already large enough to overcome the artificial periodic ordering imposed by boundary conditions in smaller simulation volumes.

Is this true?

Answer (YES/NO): NO